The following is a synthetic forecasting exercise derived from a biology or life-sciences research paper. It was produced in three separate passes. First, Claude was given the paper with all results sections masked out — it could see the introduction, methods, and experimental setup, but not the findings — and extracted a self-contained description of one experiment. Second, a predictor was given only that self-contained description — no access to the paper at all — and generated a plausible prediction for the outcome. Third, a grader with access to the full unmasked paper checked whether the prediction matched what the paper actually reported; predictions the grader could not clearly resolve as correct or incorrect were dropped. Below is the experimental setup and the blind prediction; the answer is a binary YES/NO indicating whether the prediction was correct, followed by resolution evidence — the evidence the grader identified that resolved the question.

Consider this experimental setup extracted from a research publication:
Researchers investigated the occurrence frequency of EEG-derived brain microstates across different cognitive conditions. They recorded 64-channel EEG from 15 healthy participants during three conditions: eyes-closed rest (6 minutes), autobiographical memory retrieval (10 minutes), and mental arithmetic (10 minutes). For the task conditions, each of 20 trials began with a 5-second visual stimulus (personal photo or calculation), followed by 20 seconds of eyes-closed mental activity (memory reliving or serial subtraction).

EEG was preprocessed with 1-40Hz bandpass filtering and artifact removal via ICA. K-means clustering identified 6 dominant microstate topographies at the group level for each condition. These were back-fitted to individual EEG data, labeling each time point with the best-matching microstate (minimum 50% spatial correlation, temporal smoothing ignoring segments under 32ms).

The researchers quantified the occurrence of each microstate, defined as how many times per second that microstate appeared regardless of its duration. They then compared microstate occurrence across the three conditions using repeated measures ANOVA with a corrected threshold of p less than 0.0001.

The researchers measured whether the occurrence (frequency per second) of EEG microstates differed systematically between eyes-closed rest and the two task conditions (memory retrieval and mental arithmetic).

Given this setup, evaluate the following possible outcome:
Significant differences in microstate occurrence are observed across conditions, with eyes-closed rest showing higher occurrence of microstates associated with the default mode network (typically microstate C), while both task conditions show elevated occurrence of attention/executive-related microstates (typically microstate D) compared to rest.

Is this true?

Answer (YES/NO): NO